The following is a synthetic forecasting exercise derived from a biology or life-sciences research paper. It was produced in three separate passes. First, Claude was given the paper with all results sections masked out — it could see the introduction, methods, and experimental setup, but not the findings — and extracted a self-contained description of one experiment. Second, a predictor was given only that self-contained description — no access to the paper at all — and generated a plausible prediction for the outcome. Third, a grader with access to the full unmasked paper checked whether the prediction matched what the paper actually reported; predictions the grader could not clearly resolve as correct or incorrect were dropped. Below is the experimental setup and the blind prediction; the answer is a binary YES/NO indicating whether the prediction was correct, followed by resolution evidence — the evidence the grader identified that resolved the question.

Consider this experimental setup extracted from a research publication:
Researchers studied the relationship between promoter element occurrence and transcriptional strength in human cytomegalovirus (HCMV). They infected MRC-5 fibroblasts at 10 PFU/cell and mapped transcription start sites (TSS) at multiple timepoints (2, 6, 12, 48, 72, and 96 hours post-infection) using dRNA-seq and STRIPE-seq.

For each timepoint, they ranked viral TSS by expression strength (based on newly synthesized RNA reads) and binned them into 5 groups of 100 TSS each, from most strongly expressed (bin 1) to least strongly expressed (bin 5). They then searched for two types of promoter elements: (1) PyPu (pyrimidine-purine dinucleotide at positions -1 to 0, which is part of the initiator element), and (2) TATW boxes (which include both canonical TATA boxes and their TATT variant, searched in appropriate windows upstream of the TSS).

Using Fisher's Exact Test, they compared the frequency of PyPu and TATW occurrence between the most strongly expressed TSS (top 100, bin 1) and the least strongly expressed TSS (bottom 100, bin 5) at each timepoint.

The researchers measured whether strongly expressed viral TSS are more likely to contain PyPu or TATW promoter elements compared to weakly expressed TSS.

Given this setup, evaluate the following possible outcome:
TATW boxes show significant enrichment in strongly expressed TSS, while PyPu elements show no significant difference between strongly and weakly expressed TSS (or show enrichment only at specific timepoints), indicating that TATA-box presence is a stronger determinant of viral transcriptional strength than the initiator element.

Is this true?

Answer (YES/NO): YES